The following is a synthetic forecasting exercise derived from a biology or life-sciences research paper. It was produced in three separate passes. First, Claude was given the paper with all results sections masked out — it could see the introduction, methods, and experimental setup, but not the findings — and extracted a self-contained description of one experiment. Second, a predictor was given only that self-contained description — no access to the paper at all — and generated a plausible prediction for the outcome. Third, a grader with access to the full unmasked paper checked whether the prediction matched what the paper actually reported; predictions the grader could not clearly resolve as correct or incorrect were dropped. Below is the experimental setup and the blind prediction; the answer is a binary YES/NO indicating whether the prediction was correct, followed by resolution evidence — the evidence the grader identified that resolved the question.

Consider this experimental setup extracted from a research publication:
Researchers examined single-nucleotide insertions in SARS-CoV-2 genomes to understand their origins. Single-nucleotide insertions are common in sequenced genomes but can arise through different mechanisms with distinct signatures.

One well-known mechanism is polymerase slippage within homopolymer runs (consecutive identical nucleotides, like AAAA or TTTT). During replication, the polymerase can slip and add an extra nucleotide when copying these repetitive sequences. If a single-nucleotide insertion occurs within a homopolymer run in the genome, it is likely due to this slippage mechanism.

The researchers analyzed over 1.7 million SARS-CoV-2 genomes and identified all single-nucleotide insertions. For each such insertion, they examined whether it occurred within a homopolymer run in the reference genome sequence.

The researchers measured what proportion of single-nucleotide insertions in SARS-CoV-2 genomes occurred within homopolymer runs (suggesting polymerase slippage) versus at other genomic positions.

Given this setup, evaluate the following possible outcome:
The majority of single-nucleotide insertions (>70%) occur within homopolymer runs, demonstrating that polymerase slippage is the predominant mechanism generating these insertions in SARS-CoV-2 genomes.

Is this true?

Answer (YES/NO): NO